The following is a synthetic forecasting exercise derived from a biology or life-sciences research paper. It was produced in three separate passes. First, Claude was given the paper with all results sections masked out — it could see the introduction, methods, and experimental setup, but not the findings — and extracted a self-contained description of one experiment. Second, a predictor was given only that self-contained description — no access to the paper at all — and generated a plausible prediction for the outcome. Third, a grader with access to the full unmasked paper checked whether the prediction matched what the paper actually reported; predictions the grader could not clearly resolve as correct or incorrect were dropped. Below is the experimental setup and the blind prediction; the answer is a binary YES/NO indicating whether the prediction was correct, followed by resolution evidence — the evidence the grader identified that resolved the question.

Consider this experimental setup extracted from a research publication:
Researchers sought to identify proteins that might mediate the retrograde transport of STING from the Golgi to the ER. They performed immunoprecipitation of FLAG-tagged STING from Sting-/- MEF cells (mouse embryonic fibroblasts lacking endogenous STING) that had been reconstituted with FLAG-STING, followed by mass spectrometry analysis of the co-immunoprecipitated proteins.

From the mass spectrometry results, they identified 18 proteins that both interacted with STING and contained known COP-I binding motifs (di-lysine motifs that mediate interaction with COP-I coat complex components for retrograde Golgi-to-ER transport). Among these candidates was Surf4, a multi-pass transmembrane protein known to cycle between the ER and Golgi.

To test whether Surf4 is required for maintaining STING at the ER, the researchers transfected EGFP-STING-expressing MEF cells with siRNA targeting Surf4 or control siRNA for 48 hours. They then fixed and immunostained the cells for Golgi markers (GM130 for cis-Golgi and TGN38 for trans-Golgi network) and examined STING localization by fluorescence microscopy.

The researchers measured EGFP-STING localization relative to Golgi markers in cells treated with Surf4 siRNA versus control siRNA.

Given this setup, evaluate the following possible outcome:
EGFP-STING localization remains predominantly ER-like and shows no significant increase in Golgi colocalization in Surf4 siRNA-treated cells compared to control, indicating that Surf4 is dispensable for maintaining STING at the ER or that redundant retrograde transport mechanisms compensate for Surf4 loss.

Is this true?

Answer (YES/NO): NO